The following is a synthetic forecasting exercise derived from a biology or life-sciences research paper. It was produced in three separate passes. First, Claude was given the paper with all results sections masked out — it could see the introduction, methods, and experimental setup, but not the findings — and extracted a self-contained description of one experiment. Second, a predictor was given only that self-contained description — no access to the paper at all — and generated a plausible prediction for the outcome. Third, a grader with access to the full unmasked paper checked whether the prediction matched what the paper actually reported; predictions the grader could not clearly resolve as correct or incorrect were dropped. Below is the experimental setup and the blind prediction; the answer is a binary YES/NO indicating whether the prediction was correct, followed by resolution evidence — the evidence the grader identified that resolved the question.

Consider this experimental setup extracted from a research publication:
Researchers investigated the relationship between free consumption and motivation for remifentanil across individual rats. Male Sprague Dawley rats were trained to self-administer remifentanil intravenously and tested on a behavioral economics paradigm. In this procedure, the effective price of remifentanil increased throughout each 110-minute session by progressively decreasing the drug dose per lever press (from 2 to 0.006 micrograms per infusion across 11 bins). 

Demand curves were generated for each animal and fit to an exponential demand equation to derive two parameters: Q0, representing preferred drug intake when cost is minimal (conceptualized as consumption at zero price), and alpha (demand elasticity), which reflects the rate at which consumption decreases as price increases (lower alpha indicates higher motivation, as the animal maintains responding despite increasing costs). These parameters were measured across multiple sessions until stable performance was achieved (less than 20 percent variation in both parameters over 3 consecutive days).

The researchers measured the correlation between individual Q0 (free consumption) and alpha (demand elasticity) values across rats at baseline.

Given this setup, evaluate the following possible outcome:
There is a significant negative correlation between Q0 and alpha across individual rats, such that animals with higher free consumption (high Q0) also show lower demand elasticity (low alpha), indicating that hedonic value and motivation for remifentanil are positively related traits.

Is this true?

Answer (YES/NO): YES